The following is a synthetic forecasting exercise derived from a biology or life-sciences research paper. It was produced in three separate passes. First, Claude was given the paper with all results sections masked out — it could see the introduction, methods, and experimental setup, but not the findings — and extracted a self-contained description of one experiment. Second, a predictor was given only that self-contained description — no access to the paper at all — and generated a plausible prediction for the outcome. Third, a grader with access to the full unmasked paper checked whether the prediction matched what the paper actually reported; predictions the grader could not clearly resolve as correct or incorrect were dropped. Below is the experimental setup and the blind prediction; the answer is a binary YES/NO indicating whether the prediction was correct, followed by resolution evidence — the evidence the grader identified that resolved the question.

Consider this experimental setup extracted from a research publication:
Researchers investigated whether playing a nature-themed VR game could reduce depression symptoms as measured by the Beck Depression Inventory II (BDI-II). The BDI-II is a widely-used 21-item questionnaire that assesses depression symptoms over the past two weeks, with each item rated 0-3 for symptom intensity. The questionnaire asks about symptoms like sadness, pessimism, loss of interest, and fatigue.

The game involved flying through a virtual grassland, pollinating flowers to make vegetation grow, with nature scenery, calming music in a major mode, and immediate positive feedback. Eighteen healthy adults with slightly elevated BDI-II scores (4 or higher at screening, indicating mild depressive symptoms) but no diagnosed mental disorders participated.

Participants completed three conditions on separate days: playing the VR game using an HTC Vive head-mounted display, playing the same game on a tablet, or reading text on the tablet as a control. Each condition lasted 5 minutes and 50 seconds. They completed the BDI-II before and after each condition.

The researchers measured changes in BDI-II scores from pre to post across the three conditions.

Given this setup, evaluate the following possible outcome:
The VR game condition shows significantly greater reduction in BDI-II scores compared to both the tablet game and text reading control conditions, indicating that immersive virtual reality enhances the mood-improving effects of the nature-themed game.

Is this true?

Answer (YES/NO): NO